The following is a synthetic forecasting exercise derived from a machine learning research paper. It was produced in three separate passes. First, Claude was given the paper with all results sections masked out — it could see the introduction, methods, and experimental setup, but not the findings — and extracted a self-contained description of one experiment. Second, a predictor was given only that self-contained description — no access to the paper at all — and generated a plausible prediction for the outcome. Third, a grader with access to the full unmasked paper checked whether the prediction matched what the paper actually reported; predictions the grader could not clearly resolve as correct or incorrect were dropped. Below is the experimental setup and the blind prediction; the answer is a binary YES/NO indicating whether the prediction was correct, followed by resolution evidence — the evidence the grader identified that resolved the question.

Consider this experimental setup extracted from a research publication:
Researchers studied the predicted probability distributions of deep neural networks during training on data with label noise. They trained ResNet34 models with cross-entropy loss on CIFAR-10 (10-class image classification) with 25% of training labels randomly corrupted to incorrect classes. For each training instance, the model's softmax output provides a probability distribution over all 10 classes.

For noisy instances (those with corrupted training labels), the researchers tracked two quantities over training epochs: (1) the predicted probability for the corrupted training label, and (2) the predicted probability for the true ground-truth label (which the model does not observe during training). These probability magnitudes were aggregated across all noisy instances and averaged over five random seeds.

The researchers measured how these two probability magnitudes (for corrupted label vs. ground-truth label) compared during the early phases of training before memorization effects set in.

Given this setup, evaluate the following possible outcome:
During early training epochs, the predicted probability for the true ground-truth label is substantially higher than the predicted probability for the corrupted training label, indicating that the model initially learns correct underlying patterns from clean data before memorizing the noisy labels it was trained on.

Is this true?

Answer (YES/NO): YES